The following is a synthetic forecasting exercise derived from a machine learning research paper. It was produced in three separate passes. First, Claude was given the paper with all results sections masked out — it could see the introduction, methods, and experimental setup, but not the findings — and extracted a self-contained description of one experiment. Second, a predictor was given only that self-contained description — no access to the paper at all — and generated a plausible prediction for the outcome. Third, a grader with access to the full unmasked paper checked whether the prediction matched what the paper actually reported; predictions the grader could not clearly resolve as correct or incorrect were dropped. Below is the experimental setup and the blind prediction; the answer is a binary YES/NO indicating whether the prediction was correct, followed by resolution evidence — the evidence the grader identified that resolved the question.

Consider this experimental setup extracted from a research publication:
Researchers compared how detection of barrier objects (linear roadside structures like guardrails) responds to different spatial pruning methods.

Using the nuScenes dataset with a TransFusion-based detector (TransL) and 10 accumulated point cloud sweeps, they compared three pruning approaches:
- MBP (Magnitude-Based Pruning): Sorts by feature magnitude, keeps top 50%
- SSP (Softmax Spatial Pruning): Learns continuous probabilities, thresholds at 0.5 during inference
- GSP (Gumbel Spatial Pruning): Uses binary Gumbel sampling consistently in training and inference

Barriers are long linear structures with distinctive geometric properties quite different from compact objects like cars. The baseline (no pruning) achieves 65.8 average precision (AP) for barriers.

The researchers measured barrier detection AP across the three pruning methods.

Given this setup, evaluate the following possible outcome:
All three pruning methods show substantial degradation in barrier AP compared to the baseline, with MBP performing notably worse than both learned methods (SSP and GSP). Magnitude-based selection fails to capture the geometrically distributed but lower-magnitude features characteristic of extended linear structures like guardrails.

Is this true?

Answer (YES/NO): NO